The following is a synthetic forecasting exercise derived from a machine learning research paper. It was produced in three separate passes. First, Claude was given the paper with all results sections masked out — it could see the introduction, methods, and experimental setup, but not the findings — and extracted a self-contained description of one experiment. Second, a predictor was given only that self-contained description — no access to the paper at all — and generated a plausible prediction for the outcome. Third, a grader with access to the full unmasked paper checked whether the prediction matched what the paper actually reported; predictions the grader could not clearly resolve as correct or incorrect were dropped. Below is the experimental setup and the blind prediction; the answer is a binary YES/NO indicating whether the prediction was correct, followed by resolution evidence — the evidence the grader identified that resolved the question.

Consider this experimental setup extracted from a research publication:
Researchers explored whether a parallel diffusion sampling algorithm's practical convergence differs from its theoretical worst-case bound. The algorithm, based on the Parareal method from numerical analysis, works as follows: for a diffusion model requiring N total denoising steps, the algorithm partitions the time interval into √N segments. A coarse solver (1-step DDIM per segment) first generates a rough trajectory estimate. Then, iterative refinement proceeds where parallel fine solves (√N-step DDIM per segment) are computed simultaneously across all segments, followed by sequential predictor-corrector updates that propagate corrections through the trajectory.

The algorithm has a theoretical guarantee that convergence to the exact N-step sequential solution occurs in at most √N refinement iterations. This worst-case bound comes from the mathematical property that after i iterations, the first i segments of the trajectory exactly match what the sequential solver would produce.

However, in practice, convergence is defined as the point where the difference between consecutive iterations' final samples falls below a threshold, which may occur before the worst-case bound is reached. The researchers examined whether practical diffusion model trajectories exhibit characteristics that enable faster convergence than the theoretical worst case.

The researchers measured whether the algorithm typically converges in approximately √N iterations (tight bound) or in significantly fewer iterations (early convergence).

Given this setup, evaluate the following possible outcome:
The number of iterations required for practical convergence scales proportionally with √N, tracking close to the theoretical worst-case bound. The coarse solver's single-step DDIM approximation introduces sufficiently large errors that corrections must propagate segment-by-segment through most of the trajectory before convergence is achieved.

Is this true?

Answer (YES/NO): NO